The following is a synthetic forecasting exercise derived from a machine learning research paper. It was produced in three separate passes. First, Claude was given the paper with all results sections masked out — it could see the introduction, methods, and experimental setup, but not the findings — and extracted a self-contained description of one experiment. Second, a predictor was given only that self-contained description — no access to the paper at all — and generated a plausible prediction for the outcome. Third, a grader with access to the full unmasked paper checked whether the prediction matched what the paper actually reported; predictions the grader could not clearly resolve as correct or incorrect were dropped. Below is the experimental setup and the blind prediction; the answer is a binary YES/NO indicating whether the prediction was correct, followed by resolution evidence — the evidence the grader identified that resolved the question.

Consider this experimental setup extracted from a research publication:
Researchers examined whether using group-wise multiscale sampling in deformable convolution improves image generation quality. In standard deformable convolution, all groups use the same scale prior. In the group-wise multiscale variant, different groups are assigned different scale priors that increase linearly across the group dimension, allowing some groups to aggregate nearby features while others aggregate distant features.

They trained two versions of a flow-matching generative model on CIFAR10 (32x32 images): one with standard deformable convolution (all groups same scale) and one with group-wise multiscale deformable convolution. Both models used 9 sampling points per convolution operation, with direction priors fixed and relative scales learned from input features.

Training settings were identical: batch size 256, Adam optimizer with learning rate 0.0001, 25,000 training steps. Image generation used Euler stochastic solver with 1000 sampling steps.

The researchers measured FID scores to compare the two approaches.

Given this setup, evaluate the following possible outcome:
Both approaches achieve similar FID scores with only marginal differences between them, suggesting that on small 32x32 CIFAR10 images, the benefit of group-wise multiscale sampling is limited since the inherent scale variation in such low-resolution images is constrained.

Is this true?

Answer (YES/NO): NO